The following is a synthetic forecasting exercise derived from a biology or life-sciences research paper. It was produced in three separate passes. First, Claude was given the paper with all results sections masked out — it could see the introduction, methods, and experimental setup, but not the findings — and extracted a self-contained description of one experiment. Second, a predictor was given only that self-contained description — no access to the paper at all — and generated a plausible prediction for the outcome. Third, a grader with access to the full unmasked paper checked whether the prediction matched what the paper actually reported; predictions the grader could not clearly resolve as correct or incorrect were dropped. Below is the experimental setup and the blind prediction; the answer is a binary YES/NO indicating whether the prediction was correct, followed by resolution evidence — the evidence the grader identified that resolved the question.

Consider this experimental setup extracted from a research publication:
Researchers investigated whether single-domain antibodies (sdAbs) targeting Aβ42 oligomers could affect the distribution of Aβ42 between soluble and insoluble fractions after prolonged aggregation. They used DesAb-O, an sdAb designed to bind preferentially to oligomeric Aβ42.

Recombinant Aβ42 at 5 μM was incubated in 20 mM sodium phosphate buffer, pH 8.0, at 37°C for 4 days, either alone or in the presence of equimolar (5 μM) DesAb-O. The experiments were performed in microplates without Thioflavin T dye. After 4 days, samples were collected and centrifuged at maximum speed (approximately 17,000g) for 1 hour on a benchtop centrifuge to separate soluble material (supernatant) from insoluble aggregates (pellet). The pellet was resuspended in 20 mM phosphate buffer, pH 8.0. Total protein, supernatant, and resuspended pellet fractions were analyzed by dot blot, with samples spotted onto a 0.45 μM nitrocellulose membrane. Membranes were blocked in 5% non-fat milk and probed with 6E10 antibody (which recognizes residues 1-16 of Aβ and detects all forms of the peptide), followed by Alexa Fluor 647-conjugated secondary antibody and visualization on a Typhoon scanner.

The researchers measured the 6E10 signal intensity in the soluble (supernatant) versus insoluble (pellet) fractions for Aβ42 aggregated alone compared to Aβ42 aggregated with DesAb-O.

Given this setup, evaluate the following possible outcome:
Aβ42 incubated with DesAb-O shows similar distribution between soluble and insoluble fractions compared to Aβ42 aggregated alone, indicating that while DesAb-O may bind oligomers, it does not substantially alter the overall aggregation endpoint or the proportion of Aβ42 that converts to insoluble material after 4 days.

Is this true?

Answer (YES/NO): NO